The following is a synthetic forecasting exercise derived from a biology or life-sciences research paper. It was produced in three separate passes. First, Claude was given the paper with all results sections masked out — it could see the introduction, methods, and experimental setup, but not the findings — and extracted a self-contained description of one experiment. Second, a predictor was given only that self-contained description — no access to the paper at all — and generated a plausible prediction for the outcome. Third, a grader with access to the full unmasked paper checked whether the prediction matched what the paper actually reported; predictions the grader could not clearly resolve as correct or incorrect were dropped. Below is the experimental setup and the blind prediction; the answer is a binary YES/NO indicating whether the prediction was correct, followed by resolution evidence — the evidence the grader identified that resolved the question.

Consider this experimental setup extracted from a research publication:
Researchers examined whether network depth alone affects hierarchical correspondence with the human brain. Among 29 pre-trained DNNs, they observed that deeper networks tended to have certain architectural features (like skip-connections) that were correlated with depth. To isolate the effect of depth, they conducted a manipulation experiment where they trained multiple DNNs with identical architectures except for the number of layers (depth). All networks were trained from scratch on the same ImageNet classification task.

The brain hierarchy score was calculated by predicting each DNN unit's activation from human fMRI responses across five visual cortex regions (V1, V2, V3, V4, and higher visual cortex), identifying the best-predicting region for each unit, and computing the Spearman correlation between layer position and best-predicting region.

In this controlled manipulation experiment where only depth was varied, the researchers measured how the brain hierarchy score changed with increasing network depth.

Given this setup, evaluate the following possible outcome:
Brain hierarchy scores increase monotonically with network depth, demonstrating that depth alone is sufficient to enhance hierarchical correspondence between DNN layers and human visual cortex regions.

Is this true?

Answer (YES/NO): NO